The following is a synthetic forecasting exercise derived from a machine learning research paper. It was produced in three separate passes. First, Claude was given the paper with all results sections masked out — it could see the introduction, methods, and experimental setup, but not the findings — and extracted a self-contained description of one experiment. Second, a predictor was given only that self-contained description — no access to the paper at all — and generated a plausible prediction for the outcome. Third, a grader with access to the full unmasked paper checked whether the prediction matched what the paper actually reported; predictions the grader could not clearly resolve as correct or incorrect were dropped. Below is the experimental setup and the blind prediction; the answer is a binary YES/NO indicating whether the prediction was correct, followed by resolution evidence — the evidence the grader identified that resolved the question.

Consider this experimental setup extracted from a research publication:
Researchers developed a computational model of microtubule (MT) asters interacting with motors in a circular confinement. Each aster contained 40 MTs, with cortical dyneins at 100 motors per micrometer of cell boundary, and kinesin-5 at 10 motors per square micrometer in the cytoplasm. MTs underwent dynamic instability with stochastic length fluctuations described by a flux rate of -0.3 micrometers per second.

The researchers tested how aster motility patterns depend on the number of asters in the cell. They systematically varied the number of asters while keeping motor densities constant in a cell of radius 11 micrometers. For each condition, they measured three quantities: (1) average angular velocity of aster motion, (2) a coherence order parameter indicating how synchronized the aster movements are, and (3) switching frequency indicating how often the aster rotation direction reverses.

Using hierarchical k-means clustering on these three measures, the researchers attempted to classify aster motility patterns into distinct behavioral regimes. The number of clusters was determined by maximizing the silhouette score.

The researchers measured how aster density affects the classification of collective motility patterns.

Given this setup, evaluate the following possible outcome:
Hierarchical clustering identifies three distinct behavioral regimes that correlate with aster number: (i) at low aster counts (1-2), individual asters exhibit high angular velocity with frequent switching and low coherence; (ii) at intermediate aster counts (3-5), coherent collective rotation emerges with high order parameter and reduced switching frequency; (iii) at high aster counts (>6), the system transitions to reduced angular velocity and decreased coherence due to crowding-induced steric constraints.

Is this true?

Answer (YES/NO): NO